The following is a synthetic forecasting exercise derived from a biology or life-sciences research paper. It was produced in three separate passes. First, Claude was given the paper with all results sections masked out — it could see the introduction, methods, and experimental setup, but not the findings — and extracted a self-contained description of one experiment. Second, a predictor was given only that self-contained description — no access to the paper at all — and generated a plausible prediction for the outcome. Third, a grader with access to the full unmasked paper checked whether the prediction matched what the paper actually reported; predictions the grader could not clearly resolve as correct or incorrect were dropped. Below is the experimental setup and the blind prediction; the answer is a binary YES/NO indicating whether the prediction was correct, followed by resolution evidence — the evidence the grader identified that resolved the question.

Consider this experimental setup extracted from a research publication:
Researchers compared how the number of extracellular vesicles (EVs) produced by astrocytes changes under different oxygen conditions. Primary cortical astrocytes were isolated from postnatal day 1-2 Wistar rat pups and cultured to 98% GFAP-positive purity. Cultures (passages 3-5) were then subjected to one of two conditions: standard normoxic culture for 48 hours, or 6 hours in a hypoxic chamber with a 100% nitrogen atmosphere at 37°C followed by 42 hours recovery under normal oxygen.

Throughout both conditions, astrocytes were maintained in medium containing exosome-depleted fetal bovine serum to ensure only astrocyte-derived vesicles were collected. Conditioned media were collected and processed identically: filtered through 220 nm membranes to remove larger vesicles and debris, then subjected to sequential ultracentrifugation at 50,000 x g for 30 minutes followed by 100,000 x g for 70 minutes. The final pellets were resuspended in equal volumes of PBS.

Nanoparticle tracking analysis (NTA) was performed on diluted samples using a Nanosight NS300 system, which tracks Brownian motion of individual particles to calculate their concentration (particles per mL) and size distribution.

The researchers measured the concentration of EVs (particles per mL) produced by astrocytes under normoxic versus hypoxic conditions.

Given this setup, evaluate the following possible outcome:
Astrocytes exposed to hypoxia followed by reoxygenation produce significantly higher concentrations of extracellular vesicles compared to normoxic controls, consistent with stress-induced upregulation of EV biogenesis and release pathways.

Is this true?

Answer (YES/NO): NO